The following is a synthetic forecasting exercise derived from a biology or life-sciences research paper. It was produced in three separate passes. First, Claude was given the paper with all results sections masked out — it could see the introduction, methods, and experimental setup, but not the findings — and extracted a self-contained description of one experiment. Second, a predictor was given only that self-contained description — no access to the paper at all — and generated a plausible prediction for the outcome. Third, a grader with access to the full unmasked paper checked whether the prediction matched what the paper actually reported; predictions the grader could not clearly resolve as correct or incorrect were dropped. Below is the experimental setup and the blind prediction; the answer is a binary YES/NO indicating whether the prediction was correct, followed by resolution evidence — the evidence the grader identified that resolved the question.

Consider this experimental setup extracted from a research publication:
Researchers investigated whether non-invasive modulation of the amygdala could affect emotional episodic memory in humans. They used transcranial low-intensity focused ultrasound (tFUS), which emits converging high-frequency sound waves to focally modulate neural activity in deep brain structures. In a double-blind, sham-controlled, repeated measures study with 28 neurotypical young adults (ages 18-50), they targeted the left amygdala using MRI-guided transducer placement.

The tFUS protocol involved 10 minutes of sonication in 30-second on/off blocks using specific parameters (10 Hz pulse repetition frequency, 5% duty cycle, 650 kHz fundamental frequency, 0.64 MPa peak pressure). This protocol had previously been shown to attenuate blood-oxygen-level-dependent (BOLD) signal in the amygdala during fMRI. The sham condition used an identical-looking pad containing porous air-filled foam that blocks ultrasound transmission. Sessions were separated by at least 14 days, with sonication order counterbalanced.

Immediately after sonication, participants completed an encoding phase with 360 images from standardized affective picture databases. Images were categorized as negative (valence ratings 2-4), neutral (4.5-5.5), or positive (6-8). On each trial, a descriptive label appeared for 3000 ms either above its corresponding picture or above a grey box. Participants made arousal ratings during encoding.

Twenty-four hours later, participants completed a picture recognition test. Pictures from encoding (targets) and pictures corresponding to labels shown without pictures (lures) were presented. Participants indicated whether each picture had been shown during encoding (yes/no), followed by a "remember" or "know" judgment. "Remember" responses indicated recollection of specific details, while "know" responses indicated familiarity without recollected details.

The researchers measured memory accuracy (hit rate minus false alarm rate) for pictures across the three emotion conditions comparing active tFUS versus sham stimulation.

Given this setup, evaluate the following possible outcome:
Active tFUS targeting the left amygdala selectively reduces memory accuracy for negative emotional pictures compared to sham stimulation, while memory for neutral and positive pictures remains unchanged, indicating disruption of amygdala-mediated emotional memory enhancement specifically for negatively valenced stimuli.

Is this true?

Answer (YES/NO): NO